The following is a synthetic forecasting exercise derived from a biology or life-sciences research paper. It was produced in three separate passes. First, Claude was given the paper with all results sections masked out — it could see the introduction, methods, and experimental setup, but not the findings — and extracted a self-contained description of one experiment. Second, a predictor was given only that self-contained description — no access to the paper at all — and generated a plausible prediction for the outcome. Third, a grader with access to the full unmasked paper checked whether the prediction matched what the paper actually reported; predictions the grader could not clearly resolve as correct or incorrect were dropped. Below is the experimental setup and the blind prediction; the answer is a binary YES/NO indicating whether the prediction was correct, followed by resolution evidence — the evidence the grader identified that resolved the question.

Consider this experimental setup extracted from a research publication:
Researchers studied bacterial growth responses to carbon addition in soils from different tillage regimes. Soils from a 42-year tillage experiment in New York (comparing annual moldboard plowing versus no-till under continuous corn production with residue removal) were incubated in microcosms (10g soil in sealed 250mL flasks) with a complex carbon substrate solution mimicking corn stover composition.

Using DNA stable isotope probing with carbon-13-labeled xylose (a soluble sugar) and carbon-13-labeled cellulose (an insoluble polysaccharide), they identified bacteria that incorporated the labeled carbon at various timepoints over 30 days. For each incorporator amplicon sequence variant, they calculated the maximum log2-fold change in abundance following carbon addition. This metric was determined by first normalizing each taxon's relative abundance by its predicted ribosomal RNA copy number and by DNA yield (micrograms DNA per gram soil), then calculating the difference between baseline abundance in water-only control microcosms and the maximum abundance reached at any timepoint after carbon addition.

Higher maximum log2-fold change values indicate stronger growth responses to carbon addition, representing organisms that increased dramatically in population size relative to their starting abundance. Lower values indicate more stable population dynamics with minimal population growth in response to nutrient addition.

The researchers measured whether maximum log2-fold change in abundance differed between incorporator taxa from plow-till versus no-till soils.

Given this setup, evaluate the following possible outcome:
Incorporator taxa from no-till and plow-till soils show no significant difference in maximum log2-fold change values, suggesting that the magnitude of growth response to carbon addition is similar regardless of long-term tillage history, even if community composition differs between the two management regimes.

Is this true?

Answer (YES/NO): NO